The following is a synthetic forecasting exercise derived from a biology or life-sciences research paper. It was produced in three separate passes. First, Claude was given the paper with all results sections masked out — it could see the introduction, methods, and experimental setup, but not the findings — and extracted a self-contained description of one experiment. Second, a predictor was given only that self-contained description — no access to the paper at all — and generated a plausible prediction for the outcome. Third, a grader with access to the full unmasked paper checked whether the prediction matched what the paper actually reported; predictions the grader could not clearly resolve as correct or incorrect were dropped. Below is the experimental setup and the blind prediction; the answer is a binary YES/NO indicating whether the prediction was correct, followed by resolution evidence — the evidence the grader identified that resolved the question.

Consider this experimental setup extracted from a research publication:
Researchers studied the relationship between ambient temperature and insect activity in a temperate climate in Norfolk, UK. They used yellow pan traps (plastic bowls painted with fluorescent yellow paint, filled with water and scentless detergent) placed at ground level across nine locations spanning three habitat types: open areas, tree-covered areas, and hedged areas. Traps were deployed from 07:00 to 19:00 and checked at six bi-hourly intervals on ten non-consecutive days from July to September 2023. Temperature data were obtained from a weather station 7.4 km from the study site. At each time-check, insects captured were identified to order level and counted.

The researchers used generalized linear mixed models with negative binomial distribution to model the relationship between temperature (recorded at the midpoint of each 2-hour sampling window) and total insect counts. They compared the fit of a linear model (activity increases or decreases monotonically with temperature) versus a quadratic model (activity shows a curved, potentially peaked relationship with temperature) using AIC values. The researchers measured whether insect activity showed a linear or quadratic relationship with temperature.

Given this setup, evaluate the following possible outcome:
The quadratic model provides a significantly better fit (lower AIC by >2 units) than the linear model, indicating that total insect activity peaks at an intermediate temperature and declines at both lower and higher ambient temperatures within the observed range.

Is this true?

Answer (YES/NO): YES